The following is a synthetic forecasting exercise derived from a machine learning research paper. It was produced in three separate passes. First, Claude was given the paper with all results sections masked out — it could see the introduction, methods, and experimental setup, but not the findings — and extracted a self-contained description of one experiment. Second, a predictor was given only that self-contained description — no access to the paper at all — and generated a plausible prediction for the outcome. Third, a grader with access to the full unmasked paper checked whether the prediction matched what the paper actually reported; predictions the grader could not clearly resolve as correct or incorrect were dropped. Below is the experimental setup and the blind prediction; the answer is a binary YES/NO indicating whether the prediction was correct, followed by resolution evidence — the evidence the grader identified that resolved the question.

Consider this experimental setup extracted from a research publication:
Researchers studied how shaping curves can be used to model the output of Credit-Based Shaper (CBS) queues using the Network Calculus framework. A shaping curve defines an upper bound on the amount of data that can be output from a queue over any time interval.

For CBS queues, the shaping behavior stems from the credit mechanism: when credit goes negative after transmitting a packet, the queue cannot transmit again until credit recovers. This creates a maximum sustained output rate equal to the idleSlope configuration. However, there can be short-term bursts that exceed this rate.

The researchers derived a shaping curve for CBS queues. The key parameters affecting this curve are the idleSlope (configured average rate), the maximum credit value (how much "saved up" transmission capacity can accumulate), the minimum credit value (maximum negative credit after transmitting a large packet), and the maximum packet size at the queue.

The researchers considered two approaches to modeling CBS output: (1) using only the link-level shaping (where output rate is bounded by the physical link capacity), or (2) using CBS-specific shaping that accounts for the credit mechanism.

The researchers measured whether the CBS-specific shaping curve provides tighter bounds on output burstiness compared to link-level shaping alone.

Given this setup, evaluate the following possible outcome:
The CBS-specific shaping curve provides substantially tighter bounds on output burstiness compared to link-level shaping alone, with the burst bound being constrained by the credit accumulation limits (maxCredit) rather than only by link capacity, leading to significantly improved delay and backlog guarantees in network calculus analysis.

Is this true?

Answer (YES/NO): NO